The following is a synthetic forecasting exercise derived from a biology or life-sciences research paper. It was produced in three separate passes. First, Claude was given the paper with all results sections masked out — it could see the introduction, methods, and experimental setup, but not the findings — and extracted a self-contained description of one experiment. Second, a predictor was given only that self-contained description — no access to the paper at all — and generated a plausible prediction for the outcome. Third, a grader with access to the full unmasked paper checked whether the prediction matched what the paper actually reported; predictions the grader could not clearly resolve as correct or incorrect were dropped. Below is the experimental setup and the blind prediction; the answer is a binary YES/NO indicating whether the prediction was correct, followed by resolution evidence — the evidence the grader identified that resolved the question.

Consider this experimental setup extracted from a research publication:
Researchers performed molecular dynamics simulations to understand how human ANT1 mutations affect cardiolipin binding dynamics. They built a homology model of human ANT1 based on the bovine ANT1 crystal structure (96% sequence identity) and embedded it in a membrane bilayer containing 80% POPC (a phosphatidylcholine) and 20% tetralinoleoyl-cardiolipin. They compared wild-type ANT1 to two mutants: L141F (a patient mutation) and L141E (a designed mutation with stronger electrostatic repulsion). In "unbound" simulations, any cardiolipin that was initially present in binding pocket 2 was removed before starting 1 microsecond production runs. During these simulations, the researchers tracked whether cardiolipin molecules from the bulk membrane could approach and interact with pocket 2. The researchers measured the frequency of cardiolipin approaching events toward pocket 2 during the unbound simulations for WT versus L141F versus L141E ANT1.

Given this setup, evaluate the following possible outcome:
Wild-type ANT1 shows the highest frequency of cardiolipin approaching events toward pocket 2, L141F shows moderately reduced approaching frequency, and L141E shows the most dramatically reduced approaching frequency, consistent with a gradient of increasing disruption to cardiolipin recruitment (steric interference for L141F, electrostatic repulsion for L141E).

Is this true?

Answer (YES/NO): NO